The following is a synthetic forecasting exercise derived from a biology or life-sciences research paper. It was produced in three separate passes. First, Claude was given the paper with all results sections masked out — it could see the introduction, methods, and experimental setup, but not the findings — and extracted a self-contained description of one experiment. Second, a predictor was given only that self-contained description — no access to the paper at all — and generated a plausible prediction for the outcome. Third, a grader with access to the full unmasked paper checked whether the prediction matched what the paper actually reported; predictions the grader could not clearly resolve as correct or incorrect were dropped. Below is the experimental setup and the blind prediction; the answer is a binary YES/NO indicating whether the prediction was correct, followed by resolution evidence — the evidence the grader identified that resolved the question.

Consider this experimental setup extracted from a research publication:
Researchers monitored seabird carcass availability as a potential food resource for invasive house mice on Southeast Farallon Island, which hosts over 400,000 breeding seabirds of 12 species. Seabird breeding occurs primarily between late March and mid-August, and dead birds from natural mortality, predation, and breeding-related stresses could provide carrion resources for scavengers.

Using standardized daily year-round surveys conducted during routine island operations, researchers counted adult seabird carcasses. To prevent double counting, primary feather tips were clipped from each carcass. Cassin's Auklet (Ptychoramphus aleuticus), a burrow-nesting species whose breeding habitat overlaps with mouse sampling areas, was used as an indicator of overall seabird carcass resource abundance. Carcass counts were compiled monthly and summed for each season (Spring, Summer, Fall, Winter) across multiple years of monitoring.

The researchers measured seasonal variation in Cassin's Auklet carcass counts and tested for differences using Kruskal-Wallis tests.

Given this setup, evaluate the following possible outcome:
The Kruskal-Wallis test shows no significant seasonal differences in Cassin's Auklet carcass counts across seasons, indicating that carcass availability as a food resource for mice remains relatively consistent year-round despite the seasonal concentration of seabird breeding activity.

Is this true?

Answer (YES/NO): NO